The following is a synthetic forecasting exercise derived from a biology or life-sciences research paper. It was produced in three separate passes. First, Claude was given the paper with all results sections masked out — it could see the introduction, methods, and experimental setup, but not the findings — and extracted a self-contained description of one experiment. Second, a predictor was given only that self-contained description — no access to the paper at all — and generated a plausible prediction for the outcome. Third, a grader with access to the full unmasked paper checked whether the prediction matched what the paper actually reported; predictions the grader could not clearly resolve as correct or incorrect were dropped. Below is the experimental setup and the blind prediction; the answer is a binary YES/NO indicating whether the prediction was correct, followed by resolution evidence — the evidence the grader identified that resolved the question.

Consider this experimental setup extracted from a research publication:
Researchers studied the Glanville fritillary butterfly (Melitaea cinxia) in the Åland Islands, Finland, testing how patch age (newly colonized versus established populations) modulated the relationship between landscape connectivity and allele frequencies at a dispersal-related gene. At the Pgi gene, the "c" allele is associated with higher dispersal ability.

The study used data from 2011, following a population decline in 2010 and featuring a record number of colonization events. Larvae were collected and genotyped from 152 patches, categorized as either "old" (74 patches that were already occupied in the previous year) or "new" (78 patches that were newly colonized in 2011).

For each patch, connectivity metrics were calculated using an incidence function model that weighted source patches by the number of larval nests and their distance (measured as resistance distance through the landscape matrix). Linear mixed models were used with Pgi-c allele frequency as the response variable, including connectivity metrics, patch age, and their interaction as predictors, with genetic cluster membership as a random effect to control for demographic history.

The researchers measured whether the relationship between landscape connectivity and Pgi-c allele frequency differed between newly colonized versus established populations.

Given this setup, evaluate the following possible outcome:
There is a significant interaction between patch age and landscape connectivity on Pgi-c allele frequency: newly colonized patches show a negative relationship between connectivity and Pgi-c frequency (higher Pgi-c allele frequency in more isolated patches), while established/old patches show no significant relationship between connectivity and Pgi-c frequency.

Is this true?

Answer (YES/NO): YES